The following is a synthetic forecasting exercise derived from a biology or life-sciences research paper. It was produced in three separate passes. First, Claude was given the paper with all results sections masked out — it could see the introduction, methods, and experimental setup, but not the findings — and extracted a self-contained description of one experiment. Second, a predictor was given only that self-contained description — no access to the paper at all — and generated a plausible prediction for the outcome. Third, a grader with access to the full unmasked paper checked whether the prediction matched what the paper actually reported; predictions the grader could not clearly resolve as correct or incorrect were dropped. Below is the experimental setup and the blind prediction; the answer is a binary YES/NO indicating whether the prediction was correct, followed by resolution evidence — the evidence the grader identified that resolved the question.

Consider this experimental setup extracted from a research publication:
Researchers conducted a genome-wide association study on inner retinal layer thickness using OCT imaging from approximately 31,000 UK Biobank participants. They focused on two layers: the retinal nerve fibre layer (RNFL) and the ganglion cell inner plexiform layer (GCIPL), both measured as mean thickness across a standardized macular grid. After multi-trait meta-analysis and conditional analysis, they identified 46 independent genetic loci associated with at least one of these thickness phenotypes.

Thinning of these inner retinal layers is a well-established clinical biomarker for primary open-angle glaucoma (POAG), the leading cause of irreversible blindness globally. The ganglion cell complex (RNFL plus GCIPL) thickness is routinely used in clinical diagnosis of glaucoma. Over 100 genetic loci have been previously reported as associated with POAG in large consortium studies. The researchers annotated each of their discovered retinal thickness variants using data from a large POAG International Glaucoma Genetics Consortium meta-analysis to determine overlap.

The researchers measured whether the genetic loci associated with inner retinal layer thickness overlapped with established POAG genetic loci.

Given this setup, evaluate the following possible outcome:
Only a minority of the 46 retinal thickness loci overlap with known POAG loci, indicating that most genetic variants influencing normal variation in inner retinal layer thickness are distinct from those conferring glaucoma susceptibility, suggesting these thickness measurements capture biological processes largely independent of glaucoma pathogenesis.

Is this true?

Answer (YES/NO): YES